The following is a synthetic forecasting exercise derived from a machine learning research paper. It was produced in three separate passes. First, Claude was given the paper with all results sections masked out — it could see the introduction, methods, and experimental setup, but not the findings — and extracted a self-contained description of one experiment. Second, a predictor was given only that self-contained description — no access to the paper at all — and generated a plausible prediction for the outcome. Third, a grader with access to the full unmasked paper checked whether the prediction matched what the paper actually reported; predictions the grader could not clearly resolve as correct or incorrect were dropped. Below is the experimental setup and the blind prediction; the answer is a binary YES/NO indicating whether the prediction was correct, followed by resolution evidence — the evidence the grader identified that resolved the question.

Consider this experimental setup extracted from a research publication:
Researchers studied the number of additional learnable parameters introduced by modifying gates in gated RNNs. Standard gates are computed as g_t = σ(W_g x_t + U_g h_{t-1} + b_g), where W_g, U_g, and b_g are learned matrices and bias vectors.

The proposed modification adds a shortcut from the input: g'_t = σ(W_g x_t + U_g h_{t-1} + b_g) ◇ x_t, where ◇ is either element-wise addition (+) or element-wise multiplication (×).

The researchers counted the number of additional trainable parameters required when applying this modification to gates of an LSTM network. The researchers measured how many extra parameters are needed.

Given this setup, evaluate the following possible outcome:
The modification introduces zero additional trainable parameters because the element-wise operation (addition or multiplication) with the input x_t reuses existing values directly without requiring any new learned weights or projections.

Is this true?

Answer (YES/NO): YES